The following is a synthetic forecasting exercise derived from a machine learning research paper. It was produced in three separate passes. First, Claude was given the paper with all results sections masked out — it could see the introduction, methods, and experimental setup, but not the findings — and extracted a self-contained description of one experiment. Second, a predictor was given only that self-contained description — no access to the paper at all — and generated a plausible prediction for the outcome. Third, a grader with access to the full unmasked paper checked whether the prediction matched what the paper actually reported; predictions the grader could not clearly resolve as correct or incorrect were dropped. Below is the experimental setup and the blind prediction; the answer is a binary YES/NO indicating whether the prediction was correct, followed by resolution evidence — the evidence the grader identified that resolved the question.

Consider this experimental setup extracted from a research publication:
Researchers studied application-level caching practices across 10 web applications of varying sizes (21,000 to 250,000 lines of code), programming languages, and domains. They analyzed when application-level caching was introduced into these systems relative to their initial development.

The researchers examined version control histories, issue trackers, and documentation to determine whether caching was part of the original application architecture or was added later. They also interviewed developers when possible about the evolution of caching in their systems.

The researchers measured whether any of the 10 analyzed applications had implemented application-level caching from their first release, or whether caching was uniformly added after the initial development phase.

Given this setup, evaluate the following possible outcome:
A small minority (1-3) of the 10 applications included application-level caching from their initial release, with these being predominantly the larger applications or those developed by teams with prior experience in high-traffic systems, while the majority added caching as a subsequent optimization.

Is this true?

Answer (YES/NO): NO